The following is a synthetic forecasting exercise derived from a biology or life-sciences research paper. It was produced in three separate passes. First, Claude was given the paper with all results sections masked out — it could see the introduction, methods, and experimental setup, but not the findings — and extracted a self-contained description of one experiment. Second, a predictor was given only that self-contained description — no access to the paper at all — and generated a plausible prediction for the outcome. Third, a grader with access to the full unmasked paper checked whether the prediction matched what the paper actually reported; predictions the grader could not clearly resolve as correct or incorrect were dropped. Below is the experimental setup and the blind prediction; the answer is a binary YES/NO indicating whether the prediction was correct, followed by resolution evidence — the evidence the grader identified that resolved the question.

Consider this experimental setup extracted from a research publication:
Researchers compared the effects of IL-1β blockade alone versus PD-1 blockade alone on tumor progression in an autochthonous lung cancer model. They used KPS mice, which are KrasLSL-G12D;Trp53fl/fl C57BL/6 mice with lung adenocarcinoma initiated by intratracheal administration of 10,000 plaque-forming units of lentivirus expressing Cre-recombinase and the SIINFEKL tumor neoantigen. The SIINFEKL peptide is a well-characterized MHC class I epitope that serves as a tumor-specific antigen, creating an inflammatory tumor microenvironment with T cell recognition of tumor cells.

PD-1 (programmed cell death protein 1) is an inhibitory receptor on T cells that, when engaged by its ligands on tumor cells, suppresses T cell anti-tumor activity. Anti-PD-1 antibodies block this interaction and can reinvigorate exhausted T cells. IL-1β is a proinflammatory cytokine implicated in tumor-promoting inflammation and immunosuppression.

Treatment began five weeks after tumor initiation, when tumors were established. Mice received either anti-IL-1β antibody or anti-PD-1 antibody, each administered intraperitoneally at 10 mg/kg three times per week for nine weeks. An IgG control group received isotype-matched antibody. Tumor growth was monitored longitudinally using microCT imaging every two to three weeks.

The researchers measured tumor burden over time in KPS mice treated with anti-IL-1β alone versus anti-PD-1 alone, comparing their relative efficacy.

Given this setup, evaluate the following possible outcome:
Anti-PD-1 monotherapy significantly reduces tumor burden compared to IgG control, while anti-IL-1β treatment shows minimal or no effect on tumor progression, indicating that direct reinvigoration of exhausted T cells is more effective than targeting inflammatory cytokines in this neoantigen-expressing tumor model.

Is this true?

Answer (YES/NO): NO